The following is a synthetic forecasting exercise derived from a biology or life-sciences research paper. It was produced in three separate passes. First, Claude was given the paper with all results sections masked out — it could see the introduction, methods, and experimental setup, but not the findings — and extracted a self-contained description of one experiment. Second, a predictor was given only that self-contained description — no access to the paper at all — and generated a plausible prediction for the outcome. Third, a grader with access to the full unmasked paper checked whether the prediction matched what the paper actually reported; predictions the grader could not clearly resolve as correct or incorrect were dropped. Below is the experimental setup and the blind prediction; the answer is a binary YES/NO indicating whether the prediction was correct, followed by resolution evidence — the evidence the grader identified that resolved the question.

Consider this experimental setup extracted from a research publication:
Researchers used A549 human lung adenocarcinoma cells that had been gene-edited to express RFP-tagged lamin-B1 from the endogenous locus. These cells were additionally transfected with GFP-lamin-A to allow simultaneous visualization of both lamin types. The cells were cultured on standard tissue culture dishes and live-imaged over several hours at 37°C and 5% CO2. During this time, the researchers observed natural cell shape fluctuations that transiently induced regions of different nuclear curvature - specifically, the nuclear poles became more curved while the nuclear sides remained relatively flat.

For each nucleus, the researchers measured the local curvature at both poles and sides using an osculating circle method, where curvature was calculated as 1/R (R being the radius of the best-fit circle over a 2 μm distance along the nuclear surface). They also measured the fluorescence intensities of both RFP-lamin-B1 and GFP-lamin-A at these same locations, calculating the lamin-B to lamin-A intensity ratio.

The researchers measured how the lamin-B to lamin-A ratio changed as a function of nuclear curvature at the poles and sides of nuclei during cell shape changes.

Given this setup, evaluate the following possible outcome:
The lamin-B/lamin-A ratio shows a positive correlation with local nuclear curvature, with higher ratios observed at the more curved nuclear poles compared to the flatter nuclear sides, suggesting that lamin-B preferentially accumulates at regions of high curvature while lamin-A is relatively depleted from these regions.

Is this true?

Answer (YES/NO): NO